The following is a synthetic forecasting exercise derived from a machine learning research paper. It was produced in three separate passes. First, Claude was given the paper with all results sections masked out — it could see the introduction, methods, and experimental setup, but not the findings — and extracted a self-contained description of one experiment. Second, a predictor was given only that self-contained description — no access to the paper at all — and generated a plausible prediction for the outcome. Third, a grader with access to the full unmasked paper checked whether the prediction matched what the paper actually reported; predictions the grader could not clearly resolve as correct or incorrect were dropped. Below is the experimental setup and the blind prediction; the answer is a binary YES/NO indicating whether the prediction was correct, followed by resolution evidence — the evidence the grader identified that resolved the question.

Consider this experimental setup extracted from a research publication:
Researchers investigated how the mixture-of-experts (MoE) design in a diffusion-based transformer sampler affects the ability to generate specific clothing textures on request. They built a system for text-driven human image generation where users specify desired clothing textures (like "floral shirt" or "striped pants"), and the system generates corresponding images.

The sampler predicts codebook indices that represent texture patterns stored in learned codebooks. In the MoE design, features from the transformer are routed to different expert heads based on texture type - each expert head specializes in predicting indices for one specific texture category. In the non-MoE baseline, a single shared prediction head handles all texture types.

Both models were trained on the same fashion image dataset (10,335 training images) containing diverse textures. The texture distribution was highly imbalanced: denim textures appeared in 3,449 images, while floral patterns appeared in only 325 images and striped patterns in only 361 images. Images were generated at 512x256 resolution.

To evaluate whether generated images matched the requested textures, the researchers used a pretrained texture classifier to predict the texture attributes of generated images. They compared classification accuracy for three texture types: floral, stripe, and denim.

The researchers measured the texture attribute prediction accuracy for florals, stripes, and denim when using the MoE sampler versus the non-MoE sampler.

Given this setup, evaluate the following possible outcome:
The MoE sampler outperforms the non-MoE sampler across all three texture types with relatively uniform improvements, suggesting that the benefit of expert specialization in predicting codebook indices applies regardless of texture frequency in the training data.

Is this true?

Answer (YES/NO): NO